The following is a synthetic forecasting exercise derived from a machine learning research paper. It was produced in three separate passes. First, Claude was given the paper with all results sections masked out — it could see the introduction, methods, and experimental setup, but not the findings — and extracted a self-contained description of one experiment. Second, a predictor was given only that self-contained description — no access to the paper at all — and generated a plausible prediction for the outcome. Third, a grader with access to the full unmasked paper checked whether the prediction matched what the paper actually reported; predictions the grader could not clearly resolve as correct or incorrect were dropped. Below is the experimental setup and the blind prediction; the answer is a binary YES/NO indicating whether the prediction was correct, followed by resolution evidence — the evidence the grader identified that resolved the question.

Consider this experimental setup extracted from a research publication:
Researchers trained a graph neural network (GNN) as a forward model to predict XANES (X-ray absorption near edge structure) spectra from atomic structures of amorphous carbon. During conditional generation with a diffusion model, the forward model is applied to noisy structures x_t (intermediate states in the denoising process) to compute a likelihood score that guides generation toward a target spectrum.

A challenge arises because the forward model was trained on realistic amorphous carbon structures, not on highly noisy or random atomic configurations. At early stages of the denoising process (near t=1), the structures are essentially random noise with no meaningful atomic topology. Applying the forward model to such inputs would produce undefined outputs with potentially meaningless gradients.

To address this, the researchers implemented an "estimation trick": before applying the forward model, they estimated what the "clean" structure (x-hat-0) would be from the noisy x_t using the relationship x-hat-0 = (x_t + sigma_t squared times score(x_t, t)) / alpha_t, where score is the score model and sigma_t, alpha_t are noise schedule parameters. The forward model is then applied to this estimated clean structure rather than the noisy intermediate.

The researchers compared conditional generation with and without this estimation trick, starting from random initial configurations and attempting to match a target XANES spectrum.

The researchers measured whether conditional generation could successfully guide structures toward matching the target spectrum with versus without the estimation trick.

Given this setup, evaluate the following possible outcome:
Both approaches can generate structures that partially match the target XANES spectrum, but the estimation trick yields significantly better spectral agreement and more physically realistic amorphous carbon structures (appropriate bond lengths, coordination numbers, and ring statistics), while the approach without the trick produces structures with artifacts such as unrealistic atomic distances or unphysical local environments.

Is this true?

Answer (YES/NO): NO